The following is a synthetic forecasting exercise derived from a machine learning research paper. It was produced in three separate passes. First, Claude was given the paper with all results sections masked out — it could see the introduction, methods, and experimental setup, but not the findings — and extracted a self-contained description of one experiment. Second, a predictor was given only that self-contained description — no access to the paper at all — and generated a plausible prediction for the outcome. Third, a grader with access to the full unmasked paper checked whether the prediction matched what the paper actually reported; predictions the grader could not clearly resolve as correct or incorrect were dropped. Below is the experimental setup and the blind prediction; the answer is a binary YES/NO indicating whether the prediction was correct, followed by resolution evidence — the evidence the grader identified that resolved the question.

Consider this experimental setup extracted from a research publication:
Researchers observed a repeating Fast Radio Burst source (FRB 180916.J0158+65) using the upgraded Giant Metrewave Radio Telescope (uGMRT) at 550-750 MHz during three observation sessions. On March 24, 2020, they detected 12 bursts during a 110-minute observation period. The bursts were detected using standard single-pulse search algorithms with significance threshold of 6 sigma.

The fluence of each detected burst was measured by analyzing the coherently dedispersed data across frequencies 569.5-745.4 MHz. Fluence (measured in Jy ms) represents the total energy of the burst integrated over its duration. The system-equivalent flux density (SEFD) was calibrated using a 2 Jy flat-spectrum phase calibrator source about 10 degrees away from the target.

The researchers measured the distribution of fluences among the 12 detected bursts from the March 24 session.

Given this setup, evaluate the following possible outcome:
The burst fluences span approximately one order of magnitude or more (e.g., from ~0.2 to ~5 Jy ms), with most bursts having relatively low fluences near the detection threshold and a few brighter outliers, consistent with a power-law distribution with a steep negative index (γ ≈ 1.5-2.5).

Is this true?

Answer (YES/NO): NO